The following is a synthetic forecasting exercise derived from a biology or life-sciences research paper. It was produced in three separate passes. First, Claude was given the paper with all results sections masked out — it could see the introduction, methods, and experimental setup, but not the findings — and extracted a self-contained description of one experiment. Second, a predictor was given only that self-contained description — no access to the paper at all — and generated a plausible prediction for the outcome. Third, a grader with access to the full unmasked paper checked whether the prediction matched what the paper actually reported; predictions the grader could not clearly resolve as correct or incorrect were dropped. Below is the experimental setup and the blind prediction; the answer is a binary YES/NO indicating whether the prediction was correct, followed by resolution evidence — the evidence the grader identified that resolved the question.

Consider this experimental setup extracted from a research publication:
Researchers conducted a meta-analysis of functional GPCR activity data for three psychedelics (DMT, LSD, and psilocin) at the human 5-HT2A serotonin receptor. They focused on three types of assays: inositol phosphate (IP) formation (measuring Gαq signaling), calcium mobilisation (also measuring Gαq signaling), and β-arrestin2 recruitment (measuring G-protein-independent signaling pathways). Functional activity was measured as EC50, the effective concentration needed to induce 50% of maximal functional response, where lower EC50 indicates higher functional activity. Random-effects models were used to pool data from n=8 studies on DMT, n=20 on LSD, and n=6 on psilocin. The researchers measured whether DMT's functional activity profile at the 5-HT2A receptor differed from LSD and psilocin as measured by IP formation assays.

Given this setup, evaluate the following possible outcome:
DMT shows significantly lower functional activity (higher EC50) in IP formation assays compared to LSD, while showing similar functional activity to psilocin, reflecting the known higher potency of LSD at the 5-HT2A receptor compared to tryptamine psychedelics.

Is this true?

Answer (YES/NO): NO